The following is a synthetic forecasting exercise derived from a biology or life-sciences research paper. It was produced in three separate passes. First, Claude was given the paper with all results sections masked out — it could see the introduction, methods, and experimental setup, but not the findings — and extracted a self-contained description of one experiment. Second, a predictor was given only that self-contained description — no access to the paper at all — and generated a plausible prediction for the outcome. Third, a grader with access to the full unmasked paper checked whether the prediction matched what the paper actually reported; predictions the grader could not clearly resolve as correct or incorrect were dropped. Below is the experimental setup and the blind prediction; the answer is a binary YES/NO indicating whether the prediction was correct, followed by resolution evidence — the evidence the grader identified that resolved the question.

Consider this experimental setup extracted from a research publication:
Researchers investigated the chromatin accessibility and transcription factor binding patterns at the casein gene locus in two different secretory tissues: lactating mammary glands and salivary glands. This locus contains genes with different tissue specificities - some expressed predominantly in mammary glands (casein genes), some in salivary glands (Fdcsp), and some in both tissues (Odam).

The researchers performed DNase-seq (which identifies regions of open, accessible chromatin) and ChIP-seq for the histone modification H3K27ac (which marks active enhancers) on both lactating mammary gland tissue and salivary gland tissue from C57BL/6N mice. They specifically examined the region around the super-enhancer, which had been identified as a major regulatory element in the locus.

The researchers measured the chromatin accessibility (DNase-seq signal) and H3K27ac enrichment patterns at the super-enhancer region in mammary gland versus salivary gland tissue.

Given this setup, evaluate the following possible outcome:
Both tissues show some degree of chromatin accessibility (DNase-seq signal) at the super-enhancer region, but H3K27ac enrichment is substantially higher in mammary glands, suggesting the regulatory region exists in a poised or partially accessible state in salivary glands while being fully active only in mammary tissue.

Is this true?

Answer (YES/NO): NO